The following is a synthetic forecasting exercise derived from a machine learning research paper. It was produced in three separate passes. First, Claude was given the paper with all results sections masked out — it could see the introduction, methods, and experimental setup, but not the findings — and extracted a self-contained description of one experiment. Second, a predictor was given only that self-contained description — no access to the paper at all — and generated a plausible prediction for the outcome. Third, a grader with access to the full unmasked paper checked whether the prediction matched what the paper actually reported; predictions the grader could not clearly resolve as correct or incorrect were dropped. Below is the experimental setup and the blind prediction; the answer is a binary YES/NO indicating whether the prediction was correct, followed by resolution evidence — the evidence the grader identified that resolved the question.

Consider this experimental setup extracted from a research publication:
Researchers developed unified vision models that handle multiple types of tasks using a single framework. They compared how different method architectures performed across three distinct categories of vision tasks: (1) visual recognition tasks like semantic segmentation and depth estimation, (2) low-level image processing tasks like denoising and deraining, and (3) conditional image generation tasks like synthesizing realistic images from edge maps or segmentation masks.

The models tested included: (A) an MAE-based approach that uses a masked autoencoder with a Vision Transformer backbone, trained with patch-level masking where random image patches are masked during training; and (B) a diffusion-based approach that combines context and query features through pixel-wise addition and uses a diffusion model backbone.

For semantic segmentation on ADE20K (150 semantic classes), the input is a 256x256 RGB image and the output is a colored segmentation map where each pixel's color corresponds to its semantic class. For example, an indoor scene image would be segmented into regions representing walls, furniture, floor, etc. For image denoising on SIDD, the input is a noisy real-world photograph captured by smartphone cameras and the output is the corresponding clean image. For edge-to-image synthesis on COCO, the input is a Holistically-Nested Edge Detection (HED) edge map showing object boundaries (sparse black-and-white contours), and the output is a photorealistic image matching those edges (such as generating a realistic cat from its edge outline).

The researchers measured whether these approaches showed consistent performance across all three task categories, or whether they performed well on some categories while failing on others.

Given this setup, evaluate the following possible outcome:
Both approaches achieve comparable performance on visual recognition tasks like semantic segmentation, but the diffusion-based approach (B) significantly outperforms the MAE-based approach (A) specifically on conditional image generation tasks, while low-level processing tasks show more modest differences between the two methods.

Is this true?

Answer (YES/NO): NO